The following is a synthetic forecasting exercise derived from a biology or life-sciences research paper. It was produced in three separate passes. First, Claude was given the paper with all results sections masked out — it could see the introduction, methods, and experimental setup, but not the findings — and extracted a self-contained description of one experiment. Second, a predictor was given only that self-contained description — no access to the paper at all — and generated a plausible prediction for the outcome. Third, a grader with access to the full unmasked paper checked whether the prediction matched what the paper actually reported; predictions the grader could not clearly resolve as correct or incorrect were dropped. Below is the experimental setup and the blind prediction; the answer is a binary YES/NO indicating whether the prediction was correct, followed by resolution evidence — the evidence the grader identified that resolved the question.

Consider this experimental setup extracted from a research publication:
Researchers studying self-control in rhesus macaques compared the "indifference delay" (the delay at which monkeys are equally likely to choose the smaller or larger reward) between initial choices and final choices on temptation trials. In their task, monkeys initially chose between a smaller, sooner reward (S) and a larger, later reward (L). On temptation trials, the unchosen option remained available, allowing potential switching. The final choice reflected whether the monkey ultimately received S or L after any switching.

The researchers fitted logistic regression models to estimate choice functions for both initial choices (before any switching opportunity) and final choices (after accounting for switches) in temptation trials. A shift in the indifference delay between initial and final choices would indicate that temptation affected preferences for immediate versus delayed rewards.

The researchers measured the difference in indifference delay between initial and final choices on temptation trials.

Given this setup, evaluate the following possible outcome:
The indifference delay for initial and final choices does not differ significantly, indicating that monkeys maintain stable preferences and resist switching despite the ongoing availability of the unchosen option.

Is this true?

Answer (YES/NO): NO